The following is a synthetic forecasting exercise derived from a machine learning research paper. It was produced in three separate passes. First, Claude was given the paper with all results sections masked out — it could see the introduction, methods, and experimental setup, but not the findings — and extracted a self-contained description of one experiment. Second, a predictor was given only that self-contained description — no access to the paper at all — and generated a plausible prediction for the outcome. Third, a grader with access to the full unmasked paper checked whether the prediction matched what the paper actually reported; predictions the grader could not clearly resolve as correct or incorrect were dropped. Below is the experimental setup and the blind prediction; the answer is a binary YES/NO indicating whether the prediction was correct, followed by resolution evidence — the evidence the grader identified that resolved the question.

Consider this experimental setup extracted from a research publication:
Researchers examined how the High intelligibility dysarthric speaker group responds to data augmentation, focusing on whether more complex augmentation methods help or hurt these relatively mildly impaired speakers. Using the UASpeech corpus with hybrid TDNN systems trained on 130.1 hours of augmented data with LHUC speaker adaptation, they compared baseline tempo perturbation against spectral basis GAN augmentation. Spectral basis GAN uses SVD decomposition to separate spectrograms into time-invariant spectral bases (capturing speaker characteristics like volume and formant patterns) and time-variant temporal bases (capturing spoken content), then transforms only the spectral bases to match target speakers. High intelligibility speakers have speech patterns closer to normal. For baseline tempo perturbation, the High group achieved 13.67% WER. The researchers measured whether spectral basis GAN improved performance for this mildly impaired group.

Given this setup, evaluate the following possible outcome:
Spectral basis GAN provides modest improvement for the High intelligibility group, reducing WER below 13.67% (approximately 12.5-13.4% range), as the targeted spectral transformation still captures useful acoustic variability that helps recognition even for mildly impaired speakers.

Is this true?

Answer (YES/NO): YES